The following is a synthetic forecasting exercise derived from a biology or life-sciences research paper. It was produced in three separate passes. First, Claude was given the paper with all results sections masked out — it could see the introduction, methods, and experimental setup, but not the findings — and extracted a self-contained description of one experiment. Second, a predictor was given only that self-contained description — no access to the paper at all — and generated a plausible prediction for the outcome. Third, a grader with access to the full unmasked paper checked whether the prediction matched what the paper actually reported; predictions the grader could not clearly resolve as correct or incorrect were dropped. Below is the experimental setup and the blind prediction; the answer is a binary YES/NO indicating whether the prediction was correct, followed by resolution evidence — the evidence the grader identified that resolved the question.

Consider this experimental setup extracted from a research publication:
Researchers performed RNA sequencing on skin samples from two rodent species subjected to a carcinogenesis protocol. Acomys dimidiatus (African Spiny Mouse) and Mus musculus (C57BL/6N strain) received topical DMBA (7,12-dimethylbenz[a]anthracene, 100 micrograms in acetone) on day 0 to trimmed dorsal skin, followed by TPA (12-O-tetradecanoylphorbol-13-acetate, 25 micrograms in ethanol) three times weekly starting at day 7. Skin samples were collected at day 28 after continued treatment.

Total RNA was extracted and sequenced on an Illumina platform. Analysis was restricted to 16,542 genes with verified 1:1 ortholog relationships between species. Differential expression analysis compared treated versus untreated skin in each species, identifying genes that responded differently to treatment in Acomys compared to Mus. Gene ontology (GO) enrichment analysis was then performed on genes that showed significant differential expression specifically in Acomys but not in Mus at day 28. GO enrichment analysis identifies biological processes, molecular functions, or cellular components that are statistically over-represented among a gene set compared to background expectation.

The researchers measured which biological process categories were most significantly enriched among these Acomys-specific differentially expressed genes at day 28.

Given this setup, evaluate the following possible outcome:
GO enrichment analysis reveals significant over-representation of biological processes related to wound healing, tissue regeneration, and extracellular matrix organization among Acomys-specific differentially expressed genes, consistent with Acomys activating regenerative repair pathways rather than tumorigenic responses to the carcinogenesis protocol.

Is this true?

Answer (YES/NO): NO